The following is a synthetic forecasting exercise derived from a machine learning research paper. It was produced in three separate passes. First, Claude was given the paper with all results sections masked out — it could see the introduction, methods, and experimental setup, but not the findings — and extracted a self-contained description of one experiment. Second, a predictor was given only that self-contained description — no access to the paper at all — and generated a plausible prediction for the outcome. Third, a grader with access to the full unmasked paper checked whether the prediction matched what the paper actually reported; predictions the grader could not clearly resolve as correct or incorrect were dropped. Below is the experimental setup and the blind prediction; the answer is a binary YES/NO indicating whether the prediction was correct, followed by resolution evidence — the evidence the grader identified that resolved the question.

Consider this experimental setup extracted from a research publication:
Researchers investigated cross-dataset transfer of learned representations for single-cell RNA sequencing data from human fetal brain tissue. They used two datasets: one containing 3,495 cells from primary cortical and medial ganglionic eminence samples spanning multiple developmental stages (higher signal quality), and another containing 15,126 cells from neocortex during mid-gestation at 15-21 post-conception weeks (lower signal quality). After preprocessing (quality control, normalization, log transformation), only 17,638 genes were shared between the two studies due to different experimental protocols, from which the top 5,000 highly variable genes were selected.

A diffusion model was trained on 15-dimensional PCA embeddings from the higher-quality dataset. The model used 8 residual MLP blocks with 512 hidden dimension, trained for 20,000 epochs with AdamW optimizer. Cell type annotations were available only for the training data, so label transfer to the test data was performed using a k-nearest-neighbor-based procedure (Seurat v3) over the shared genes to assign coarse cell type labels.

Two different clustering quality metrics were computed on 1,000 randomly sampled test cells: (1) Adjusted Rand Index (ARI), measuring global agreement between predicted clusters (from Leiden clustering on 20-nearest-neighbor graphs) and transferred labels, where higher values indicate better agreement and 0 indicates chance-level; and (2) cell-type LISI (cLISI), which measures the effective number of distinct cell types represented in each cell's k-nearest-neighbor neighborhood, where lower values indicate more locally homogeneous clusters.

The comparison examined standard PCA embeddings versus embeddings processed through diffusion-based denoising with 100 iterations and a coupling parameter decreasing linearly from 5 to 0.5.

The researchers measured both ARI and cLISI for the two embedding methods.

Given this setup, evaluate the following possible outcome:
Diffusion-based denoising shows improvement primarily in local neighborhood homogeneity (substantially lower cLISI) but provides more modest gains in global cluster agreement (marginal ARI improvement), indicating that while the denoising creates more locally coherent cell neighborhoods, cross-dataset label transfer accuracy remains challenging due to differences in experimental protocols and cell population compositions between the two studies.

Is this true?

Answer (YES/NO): NO